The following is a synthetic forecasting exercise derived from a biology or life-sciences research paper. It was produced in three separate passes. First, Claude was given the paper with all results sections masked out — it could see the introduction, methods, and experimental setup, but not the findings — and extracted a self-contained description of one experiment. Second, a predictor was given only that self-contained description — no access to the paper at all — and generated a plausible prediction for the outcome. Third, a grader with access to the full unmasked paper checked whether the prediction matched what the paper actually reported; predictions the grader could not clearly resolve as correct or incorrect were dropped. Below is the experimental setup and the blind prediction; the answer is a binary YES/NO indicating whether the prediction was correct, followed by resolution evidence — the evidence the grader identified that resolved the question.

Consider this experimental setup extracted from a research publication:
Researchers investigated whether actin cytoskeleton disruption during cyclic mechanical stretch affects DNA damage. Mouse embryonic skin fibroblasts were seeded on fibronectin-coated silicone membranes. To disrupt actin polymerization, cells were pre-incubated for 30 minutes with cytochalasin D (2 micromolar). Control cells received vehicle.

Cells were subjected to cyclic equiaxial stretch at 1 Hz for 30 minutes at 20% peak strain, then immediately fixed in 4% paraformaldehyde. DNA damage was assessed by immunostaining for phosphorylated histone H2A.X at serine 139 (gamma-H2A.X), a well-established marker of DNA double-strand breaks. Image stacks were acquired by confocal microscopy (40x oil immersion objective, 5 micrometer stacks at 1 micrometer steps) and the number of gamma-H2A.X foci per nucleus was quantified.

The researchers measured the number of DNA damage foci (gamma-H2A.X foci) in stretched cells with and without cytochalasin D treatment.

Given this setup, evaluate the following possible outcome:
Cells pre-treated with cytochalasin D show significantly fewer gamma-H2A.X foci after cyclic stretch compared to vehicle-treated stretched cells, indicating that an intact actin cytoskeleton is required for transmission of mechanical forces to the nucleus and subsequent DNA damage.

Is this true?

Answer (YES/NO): NO